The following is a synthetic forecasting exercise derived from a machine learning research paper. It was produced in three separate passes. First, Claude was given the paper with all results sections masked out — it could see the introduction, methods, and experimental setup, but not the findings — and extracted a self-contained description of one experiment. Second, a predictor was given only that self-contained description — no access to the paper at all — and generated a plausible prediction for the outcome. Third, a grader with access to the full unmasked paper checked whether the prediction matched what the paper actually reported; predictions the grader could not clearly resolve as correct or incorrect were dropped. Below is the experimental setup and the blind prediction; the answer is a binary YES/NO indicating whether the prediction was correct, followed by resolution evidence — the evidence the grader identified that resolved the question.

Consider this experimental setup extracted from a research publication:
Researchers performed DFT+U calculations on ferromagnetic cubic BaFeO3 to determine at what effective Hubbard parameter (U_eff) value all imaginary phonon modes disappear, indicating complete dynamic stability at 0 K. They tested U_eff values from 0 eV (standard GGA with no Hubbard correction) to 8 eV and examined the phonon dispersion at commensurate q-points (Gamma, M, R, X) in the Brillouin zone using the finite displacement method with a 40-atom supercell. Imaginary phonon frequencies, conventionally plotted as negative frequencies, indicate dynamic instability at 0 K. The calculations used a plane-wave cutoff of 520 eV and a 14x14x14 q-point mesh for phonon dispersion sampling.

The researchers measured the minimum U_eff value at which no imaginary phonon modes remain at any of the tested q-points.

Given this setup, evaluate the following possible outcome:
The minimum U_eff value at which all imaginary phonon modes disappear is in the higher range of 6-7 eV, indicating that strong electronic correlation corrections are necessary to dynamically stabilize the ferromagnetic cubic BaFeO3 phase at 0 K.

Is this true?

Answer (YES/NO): NO